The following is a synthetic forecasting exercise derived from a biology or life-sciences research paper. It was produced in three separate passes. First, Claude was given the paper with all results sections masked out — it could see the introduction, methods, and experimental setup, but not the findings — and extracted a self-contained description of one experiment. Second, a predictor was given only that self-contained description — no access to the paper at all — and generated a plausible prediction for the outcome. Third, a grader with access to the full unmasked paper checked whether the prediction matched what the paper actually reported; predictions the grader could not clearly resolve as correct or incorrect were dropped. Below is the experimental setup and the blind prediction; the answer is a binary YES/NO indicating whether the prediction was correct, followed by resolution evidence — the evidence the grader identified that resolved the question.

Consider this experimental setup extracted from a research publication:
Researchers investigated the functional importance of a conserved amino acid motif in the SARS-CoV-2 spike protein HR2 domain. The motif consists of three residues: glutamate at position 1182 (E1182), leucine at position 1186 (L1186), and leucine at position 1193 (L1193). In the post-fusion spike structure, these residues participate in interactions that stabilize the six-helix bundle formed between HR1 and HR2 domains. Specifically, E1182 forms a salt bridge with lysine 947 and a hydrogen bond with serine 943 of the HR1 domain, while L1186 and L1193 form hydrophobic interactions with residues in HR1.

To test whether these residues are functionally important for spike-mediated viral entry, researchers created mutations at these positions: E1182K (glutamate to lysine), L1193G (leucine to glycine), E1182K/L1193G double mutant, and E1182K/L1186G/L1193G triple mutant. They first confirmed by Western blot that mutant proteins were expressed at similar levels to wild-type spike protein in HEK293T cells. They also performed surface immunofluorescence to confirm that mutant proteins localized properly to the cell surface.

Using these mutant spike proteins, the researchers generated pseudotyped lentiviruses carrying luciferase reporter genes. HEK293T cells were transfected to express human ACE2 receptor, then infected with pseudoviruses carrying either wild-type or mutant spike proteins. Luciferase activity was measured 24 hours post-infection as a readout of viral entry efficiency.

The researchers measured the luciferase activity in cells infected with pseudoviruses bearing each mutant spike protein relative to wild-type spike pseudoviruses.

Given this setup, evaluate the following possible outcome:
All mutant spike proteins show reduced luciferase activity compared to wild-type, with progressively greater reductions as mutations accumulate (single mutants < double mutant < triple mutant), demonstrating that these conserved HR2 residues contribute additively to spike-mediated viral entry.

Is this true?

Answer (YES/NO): YES